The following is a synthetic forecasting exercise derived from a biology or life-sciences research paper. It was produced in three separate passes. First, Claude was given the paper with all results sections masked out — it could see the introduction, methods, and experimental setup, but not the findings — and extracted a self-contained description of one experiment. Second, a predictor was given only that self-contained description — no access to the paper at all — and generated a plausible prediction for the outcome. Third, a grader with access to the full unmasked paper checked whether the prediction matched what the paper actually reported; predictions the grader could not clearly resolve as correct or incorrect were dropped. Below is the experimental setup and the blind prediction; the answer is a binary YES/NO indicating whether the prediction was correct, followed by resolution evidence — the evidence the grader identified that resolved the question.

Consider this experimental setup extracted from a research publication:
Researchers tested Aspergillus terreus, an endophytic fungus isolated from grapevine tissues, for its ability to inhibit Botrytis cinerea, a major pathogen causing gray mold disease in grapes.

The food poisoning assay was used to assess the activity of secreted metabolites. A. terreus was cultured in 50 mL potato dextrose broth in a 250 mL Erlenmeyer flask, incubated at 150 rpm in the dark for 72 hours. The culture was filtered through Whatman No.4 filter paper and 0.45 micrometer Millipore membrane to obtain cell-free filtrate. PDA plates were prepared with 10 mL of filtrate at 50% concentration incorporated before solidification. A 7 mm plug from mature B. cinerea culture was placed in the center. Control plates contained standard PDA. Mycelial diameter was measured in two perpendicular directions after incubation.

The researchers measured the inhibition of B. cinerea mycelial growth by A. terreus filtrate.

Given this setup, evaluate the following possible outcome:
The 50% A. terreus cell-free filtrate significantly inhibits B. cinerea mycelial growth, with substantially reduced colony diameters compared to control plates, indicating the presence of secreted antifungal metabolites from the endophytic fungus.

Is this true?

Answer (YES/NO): YES